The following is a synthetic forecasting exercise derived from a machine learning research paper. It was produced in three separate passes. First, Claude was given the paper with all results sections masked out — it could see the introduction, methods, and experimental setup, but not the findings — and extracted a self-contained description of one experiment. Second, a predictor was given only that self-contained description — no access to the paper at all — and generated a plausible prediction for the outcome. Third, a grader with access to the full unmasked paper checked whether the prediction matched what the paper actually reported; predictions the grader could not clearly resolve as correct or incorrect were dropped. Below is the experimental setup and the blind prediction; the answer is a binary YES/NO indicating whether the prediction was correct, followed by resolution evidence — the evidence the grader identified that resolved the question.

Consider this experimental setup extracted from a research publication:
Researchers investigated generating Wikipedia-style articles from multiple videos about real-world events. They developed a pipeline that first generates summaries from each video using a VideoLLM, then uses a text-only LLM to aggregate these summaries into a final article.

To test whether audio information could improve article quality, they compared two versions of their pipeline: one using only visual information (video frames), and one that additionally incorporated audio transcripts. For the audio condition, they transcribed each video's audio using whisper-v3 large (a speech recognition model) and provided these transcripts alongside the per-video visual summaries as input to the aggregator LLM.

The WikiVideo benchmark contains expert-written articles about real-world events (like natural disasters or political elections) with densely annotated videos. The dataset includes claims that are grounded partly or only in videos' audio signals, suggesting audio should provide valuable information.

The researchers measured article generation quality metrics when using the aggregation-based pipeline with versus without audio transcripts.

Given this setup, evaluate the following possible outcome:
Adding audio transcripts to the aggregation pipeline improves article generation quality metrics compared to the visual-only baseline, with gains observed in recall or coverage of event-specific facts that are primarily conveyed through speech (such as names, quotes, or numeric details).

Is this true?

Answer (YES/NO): NO